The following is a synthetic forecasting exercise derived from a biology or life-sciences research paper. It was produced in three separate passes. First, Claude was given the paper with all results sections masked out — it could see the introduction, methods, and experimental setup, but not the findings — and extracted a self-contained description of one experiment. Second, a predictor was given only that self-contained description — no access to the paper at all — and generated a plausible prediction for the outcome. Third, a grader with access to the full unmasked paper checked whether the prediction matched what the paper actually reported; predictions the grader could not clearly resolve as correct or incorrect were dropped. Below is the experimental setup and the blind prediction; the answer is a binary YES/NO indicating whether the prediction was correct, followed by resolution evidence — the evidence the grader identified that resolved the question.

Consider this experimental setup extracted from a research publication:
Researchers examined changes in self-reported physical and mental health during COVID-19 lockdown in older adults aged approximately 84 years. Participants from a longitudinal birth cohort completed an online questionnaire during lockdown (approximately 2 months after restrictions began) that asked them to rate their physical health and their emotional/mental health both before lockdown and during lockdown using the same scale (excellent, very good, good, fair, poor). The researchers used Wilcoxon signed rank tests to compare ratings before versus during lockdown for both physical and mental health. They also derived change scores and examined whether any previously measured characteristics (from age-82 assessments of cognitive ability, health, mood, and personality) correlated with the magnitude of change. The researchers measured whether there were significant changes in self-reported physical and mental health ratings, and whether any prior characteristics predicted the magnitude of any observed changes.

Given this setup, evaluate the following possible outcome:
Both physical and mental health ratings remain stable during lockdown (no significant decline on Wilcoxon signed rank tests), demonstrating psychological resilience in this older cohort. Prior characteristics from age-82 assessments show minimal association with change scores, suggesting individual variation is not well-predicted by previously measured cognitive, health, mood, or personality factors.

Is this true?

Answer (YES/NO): NO